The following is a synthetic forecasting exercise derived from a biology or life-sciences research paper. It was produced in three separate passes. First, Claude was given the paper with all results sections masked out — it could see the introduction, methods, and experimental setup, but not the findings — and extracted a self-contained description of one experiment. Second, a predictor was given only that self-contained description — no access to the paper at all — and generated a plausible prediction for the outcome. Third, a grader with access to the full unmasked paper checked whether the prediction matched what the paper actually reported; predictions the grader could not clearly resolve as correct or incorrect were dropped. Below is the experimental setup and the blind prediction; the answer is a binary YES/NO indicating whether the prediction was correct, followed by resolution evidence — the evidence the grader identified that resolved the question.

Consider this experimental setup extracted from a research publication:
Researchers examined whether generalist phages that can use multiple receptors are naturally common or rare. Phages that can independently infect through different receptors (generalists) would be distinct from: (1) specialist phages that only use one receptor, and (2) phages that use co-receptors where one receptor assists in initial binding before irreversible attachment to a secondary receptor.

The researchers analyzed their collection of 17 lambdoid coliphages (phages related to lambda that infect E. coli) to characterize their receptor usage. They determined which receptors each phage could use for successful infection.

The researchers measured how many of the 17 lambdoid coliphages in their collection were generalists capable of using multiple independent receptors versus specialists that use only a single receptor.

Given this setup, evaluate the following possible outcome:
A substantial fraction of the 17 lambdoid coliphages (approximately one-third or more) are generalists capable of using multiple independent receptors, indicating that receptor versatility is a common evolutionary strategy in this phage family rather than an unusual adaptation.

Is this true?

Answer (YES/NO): NO